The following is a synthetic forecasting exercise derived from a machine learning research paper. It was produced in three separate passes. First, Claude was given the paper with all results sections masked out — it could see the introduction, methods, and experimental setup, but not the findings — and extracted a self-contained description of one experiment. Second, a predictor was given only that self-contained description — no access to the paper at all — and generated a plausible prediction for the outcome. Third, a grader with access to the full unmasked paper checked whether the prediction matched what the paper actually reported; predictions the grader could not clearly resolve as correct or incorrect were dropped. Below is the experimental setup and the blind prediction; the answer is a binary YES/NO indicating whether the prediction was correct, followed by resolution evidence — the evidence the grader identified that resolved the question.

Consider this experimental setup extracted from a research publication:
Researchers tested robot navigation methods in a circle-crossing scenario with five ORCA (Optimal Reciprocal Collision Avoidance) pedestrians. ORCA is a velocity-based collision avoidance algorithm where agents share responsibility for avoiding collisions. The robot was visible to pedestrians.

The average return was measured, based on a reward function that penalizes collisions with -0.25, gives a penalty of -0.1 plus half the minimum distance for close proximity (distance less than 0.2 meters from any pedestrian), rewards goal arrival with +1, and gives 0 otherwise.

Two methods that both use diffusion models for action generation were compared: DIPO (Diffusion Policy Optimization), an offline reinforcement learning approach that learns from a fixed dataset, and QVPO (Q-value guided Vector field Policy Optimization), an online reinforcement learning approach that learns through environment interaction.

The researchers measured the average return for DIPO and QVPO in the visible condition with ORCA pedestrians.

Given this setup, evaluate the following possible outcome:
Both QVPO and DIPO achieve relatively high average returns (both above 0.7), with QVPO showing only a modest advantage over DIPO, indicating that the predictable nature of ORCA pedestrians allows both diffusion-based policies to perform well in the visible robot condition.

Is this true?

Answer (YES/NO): NO